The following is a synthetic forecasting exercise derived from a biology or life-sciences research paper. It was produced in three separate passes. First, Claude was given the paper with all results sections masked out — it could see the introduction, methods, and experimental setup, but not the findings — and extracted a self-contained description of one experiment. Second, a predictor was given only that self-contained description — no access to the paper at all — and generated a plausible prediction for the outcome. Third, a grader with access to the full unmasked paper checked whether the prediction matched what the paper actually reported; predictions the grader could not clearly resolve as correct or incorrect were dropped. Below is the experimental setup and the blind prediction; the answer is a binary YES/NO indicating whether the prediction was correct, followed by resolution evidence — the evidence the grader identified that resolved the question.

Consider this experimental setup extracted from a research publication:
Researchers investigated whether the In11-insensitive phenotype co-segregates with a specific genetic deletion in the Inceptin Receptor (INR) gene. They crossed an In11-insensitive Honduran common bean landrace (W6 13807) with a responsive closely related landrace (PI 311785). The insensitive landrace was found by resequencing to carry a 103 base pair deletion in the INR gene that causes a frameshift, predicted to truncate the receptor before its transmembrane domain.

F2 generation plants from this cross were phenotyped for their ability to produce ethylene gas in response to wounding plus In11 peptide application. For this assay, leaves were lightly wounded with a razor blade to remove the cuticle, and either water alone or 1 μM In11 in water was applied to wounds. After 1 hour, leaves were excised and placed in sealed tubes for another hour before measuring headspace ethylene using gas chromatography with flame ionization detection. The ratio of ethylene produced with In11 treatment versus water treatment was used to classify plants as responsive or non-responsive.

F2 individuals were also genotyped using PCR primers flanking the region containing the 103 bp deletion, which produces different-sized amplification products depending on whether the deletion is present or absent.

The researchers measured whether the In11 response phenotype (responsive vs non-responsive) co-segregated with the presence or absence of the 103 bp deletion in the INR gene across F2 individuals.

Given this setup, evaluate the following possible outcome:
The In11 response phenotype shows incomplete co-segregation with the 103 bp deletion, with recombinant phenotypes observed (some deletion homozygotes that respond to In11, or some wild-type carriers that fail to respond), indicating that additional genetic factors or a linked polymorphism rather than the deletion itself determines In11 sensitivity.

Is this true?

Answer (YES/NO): NO